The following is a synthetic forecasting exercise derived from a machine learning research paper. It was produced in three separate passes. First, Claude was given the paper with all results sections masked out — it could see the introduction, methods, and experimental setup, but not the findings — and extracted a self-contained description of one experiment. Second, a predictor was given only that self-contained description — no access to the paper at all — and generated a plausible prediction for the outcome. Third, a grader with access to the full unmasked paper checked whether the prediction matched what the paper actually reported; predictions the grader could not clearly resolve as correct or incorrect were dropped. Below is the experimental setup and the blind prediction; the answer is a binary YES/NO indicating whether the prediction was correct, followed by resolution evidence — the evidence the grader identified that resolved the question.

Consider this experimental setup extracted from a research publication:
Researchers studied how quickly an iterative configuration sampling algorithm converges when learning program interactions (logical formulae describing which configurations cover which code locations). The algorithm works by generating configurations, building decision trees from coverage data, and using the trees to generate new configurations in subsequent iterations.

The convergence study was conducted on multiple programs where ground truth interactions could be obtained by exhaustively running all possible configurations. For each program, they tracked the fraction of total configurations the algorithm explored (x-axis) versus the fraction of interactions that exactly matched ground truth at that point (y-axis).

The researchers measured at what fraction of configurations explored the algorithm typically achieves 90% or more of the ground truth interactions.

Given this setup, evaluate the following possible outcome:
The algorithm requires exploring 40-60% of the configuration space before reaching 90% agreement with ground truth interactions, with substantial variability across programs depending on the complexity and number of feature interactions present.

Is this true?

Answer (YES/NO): NO